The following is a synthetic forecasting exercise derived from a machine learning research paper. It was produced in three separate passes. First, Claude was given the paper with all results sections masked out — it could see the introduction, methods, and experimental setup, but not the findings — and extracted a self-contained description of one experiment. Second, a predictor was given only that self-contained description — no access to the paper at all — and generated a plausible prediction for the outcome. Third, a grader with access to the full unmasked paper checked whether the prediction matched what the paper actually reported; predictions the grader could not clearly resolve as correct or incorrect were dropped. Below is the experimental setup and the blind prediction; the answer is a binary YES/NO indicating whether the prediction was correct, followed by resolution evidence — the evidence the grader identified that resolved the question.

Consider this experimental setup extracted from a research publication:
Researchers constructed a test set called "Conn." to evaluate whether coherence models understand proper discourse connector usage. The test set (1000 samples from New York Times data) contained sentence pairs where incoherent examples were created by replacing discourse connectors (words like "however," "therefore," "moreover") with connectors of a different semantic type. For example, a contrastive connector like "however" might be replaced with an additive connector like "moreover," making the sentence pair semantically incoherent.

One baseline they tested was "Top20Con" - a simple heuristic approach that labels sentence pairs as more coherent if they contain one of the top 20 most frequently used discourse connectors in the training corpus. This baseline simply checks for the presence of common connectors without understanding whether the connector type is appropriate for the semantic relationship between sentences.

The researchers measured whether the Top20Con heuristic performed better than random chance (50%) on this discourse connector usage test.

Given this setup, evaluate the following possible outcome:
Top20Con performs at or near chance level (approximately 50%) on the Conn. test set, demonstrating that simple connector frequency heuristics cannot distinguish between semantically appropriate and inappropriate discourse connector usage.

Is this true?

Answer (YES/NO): YES